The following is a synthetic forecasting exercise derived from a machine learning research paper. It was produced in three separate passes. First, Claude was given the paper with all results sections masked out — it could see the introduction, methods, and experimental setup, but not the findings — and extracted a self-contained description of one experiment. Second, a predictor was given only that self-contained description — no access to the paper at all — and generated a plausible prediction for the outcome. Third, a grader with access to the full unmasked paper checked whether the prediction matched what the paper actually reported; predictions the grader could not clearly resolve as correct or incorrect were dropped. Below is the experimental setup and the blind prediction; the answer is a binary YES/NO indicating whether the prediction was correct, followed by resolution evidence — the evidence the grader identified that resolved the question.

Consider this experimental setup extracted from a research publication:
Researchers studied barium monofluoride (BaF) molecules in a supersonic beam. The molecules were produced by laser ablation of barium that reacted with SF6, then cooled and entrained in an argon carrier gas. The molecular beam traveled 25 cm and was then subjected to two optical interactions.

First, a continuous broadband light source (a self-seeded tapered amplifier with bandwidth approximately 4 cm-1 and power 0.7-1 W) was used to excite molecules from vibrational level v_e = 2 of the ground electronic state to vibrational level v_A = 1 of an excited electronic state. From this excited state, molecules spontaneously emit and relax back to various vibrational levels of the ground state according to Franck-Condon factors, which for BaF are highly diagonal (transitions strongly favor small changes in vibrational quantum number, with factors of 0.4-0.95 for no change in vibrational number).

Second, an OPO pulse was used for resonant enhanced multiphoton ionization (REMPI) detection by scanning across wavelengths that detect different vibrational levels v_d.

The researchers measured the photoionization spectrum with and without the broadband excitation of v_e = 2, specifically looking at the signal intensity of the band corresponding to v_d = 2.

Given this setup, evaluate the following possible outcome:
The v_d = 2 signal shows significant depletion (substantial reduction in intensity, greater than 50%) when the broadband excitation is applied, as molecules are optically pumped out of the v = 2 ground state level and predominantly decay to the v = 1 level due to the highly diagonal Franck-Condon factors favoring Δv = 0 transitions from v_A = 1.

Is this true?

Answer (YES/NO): YES